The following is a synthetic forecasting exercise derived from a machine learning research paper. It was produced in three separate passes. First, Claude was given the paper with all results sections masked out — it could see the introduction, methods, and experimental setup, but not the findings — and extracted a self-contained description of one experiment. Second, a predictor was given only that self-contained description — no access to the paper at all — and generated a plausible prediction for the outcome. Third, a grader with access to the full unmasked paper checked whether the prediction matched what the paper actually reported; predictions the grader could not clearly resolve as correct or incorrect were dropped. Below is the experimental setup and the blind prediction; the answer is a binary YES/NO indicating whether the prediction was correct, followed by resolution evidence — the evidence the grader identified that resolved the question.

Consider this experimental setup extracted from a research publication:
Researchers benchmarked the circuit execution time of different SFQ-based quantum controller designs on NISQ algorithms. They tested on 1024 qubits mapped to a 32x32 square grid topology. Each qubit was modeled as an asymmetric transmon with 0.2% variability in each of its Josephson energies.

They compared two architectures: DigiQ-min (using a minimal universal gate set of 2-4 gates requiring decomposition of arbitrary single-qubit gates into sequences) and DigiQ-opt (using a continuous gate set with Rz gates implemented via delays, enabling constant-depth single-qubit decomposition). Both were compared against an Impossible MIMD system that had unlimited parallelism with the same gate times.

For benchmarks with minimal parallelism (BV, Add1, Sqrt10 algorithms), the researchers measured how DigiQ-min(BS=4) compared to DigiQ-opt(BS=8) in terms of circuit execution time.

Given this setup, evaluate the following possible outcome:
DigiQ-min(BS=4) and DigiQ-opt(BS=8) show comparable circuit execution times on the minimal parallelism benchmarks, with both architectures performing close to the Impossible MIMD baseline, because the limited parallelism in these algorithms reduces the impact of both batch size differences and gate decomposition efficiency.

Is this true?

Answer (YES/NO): NO